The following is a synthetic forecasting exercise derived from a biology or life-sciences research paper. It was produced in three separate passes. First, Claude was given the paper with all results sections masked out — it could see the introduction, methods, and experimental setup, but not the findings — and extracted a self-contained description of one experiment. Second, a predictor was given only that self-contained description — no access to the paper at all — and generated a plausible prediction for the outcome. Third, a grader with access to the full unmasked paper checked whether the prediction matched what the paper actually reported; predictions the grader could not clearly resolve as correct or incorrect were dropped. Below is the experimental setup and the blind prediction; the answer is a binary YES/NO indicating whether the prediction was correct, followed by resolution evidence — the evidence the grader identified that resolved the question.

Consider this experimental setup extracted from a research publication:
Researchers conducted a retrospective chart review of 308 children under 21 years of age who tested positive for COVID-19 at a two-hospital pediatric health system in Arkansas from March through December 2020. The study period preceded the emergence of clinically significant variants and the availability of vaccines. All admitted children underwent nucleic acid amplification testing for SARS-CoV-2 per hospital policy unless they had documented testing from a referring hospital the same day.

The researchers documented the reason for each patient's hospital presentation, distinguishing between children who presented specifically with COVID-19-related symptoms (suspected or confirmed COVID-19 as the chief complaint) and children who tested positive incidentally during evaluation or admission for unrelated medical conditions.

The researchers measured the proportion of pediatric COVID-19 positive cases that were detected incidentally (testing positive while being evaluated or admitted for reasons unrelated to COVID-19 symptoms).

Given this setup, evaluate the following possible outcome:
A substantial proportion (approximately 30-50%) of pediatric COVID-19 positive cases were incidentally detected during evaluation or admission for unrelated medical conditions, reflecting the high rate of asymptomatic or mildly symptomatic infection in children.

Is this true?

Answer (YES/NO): NO